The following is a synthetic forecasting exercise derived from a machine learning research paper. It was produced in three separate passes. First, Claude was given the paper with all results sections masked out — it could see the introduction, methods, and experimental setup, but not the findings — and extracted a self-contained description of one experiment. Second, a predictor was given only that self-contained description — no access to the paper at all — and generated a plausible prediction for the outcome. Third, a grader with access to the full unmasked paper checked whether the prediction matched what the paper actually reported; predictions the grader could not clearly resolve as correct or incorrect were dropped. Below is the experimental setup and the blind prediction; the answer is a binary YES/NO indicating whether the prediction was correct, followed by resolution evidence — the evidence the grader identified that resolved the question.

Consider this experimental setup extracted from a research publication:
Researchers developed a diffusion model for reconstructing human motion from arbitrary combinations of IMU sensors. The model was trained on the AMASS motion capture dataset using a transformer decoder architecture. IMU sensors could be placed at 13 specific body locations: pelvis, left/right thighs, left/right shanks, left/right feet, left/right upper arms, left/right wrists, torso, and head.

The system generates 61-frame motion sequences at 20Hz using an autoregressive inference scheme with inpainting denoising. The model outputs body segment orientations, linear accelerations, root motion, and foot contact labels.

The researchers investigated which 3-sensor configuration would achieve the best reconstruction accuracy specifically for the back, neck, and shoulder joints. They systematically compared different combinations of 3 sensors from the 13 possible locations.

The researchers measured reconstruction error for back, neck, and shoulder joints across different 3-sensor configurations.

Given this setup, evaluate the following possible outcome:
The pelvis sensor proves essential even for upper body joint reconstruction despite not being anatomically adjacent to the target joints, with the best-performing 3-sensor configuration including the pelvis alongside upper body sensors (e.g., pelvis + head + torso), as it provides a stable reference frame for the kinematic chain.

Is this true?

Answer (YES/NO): YES